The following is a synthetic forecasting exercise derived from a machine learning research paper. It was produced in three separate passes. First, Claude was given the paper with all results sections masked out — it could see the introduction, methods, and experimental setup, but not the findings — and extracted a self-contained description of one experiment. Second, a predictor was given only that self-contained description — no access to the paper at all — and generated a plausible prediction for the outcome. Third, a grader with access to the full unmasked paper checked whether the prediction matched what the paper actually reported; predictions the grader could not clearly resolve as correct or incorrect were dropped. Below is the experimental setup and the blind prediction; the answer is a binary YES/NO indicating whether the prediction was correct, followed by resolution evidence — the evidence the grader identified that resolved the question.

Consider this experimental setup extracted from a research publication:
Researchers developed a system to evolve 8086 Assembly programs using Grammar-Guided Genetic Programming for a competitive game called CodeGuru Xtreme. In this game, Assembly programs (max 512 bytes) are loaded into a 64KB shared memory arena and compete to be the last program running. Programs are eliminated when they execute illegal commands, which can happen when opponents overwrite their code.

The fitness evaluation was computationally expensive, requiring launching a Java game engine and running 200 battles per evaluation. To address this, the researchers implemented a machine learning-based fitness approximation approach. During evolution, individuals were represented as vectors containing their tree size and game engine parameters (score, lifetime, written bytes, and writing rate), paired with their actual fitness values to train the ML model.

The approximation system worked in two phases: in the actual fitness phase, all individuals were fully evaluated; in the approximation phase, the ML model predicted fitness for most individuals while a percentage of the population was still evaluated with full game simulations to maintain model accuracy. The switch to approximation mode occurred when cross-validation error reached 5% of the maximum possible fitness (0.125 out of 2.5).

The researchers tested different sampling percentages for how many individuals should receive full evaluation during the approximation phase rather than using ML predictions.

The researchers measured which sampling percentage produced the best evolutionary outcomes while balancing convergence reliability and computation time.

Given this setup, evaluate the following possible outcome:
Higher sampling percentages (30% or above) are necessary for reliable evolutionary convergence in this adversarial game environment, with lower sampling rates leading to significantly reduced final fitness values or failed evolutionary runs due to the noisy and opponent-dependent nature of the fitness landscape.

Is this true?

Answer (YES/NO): YES